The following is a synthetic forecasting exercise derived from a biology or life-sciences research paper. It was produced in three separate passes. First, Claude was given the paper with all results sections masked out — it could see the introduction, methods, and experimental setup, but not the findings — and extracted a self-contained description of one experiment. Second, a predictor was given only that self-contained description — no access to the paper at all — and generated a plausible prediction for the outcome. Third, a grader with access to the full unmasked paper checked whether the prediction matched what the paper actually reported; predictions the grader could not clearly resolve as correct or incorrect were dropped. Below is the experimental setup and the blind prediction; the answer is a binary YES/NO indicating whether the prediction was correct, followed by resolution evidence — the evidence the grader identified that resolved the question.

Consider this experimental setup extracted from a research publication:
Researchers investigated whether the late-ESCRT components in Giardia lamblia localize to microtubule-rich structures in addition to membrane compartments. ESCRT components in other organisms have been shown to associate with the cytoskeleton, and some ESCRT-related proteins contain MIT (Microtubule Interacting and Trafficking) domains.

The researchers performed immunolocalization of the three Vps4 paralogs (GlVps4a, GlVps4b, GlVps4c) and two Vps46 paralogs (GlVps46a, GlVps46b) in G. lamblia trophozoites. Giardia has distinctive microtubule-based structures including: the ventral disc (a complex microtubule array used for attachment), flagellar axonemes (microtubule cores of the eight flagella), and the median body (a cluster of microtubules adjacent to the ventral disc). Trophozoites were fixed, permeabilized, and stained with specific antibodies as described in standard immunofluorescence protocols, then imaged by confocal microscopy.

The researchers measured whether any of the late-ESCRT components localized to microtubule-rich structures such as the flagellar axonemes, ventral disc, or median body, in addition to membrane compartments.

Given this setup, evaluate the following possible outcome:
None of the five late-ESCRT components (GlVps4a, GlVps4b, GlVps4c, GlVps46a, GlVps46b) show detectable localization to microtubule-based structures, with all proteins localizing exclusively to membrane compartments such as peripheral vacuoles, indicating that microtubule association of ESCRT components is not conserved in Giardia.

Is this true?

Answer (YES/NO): NO